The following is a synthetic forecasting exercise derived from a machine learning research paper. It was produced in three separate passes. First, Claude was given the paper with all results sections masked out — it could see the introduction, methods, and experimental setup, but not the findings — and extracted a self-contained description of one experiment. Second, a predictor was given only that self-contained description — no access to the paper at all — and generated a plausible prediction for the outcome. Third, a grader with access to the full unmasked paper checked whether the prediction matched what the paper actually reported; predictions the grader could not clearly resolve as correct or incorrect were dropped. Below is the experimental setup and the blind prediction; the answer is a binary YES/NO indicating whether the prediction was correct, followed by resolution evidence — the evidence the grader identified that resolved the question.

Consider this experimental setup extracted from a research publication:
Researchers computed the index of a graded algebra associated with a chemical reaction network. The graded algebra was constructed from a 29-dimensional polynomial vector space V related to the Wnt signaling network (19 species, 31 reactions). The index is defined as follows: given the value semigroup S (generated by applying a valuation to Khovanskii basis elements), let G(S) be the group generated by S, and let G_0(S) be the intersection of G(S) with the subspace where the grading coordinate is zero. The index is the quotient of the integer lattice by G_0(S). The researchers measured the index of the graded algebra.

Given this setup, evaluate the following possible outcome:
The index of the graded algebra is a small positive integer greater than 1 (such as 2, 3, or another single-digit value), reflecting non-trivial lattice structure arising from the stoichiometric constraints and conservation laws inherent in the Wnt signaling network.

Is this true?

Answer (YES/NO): NO